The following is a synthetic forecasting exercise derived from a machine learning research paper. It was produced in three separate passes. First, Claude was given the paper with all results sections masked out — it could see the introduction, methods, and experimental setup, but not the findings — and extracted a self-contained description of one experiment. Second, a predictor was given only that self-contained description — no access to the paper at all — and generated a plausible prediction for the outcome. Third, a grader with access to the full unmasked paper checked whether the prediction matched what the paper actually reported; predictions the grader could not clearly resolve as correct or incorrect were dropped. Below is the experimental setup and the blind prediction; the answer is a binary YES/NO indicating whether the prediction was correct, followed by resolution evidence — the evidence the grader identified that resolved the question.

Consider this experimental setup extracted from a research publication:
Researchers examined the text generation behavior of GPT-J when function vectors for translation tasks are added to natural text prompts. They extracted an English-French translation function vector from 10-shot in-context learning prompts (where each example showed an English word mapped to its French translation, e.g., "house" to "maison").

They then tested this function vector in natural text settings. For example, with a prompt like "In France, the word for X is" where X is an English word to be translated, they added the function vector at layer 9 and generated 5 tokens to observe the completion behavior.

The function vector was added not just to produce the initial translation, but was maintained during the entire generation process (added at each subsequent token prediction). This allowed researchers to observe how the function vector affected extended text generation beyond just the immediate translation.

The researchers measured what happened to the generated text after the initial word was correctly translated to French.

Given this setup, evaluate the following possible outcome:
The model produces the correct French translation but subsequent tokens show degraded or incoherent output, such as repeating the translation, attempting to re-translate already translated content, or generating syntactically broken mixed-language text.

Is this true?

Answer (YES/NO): NO